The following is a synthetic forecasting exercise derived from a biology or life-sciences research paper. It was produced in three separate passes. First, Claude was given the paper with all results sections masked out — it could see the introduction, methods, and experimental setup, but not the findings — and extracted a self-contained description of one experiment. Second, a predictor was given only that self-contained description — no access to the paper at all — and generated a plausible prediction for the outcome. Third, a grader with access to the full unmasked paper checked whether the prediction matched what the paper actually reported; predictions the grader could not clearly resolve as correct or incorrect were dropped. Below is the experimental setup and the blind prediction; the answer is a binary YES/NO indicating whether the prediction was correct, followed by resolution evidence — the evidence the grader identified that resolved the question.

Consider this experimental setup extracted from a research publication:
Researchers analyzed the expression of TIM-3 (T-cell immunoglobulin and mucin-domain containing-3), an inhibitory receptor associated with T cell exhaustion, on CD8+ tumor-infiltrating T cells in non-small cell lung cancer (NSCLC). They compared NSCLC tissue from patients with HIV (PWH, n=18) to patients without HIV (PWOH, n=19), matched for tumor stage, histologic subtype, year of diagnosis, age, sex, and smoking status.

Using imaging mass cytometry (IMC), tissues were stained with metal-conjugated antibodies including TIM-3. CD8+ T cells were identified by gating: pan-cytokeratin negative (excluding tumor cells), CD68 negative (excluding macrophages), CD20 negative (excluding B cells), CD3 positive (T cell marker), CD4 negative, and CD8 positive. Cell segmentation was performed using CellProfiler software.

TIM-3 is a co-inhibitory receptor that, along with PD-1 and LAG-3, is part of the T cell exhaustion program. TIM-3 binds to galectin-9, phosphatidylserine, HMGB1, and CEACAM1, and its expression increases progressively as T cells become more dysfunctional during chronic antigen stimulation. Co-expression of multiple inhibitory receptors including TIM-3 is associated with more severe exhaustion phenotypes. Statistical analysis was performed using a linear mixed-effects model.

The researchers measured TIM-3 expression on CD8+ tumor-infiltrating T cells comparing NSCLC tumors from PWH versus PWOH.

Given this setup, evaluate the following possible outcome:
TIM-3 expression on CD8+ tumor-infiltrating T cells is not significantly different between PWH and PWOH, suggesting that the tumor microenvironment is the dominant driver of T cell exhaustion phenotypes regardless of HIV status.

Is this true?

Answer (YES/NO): NO